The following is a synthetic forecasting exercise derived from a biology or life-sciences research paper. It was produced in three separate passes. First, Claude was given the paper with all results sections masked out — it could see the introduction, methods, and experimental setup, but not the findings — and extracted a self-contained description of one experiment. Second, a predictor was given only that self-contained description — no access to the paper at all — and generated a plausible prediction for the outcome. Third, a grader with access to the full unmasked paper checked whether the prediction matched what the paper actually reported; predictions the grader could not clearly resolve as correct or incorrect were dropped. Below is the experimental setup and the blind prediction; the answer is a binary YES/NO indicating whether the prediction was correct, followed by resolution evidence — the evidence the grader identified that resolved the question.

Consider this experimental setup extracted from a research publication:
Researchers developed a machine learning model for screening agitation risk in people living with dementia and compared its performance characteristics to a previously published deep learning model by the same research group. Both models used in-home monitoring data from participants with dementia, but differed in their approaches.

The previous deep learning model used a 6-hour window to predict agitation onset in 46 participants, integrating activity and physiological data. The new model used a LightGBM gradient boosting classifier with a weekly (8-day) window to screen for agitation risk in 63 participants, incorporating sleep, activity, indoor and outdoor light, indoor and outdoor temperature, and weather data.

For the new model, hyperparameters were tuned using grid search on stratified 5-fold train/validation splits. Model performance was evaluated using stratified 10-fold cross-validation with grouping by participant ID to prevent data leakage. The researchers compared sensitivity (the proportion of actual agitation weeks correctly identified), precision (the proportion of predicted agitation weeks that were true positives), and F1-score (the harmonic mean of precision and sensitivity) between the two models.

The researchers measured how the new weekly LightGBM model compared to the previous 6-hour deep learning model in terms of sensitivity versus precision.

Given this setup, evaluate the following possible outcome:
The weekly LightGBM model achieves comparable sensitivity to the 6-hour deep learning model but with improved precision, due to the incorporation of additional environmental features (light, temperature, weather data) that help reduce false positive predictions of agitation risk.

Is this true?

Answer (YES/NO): NO